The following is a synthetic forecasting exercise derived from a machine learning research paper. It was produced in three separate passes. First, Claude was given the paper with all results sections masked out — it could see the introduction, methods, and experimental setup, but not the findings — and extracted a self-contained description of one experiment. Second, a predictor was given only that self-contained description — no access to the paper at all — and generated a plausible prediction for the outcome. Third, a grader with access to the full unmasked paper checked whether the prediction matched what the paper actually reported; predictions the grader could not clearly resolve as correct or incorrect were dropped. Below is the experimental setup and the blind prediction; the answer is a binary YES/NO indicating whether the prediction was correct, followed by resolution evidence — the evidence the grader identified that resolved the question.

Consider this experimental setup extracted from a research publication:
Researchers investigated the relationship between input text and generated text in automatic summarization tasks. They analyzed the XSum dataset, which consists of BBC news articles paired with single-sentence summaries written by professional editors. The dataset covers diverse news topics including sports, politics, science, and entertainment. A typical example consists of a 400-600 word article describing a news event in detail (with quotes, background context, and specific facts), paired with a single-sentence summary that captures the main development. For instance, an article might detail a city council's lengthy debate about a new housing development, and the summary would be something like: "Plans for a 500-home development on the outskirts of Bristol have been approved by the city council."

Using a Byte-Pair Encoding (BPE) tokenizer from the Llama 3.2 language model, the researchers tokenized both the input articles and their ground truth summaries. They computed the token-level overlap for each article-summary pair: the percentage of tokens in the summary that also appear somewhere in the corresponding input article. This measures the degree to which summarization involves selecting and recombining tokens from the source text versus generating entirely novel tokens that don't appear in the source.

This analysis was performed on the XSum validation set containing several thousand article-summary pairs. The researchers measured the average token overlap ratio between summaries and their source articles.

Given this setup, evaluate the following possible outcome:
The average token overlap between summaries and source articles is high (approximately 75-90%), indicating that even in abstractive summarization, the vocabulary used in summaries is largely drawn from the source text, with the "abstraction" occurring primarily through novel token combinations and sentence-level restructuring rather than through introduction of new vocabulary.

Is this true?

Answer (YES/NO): NO